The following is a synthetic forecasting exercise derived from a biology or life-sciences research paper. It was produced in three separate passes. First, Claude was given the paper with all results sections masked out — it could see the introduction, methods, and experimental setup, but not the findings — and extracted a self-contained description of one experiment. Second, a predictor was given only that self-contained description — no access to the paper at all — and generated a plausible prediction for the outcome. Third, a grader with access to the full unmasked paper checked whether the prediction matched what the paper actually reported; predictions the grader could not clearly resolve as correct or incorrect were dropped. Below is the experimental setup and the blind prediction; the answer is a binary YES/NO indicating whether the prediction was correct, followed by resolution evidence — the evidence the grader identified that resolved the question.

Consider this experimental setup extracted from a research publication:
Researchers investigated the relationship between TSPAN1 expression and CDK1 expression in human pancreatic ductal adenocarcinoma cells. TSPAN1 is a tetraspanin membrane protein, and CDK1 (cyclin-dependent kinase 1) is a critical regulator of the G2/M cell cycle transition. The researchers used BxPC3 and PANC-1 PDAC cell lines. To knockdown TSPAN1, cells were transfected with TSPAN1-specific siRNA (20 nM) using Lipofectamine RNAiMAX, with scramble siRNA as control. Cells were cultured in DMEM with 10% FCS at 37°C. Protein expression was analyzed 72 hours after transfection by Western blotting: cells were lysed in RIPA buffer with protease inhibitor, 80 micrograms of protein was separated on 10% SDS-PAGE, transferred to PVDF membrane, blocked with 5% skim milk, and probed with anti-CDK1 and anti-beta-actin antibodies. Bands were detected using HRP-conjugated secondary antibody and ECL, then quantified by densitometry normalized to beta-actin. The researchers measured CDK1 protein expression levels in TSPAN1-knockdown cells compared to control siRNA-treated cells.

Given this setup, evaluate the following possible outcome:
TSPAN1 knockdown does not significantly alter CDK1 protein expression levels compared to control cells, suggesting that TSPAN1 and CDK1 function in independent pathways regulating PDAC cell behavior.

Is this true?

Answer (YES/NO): NO